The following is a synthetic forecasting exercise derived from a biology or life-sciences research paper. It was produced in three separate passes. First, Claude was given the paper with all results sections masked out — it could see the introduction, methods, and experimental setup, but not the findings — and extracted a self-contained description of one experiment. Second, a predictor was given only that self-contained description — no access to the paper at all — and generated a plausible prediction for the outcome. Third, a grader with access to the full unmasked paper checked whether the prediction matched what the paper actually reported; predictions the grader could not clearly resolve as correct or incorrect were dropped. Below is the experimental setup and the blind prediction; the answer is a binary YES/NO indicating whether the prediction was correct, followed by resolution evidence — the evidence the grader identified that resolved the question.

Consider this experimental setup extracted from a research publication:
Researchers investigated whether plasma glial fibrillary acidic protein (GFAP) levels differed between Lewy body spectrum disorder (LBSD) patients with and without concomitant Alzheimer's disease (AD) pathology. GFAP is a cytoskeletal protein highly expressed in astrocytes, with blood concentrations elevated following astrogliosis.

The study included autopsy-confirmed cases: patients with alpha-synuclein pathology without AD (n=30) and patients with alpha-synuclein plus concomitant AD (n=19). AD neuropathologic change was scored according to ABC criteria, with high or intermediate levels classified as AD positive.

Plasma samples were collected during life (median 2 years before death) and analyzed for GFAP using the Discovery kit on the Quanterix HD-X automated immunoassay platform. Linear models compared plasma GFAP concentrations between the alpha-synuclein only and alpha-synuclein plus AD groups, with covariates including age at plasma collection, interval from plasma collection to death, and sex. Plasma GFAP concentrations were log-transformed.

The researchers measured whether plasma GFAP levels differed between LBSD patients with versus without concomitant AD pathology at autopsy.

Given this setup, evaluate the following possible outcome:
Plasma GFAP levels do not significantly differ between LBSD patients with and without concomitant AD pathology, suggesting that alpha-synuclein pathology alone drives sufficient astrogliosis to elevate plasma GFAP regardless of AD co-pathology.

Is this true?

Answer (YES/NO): NO